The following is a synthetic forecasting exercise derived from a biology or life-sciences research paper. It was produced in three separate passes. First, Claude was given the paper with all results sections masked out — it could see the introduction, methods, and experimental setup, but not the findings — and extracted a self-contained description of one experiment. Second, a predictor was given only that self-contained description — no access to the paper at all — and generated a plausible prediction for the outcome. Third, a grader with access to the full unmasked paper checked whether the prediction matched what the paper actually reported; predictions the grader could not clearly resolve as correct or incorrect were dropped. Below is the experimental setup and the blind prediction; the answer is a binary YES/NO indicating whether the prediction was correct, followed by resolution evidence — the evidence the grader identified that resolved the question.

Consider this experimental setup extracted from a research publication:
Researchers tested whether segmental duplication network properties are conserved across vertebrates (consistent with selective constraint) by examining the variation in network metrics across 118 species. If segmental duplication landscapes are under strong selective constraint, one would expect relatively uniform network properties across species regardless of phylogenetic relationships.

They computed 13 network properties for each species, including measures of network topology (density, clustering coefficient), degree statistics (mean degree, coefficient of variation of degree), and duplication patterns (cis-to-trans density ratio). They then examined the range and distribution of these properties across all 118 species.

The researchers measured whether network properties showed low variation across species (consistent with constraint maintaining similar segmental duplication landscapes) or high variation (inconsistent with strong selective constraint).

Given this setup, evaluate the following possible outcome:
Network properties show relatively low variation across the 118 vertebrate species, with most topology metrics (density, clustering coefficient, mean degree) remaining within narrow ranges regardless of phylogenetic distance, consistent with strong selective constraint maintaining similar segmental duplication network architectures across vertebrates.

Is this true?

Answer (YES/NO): NO